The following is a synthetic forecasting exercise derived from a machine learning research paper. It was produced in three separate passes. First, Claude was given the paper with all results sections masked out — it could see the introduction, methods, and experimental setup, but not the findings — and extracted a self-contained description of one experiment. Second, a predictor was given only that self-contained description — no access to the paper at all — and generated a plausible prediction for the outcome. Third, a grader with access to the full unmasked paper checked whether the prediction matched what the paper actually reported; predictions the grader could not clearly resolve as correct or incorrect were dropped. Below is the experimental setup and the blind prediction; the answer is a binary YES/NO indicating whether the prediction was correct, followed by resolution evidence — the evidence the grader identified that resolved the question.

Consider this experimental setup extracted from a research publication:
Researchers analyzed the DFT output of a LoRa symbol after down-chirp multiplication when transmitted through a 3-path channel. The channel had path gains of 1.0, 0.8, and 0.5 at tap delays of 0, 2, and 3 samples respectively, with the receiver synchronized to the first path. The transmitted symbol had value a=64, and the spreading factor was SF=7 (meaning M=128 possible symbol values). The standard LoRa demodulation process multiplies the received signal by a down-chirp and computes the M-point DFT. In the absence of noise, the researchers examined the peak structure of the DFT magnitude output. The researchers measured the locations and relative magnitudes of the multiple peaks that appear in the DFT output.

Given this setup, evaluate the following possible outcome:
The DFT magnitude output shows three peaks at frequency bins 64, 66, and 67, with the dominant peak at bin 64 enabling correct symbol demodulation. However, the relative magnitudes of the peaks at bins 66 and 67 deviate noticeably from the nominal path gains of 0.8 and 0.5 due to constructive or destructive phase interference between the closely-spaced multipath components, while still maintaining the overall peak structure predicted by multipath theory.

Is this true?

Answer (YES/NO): NO